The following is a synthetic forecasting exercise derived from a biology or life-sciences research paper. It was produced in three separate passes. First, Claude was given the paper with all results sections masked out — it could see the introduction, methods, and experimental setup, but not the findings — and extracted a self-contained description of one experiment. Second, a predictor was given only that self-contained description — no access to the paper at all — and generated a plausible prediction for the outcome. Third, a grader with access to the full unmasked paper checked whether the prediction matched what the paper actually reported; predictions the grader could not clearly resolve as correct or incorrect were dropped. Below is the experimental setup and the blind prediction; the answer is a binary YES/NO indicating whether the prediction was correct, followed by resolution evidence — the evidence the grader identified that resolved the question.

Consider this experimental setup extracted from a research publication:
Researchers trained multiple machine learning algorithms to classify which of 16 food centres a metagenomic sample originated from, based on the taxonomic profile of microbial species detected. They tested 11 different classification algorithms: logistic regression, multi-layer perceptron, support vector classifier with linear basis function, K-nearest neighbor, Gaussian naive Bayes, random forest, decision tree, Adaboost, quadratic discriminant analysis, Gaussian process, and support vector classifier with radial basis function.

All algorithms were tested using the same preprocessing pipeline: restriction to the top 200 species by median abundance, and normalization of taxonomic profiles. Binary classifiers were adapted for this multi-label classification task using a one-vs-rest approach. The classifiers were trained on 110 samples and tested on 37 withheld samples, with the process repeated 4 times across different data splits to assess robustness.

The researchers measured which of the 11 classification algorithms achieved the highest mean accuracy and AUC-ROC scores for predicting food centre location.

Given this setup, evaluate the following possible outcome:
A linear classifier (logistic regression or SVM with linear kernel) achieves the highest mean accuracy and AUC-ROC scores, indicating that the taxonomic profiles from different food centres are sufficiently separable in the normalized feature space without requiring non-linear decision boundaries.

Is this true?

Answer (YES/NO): YES